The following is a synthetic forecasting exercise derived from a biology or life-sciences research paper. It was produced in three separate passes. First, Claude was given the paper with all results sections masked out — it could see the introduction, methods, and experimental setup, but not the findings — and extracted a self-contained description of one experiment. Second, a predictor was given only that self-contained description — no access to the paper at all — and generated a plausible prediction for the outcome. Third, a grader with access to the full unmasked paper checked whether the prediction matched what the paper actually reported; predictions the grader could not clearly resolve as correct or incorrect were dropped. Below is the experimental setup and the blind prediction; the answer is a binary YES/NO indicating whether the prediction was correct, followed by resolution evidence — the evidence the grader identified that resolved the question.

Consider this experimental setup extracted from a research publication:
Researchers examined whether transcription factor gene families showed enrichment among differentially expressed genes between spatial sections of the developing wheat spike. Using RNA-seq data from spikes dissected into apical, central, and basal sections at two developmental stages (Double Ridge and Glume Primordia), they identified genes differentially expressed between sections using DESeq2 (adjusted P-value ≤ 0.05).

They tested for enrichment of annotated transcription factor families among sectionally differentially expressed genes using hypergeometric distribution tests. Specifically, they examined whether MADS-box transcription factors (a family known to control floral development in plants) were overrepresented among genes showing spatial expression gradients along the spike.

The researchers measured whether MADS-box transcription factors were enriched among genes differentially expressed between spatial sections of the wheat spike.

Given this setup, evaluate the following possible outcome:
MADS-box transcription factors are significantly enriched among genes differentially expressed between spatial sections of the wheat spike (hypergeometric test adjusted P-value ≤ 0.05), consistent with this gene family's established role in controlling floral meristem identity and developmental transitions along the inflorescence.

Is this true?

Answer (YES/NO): YES